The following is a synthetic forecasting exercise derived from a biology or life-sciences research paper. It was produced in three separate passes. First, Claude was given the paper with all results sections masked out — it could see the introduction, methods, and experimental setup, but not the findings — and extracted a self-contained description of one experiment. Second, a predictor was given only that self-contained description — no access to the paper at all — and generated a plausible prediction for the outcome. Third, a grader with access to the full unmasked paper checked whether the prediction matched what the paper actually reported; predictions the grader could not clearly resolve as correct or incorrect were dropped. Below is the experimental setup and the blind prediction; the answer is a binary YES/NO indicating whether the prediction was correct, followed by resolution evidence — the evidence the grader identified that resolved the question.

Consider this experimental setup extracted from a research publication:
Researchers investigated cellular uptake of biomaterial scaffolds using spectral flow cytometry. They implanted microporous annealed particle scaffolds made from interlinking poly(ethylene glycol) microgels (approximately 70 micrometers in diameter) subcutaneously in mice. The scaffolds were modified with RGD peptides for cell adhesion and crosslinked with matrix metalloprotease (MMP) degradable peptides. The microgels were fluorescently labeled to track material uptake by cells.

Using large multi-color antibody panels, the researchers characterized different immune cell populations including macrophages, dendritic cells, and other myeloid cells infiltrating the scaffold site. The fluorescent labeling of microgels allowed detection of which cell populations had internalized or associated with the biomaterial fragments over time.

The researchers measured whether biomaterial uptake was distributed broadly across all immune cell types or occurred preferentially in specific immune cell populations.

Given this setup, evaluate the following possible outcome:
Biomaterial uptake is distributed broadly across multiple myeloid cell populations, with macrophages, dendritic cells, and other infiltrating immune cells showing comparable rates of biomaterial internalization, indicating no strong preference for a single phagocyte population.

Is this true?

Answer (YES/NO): NO